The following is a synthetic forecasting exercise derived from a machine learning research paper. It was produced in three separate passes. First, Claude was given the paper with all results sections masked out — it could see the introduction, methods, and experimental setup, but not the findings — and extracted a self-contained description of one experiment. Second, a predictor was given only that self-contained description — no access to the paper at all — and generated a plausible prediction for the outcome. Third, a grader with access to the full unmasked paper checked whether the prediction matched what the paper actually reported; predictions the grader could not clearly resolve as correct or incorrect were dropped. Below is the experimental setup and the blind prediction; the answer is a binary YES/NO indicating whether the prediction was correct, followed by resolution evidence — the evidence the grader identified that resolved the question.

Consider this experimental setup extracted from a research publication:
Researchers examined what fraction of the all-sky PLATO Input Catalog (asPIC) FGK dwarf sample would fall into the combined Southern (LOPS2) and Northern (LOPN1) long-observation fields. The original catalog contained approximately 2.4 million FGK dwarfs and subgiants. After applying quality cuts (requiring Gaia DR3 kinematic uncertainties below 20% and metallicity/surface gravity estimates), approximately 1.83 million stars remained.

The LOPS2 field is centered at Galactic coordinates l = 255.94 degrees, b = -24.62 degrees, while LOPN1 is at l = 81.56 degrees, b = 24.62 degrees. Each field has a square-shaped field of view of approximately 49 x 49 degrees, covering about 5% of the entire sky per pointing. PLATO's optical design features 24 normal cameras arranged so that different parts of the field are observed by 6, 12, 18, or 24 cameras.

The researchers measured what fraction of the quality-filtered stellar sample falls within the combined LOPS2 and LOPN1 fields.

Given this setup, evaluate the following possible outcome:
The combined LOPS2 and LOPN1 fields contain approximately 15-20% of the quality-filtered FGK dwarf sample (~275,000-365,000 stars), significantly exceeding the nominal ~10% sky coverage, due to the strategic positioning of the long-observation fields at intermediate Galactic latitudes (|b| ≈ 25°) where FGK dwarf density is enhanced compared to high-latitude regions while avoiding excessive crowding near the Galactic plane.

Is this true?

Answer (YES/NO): NO